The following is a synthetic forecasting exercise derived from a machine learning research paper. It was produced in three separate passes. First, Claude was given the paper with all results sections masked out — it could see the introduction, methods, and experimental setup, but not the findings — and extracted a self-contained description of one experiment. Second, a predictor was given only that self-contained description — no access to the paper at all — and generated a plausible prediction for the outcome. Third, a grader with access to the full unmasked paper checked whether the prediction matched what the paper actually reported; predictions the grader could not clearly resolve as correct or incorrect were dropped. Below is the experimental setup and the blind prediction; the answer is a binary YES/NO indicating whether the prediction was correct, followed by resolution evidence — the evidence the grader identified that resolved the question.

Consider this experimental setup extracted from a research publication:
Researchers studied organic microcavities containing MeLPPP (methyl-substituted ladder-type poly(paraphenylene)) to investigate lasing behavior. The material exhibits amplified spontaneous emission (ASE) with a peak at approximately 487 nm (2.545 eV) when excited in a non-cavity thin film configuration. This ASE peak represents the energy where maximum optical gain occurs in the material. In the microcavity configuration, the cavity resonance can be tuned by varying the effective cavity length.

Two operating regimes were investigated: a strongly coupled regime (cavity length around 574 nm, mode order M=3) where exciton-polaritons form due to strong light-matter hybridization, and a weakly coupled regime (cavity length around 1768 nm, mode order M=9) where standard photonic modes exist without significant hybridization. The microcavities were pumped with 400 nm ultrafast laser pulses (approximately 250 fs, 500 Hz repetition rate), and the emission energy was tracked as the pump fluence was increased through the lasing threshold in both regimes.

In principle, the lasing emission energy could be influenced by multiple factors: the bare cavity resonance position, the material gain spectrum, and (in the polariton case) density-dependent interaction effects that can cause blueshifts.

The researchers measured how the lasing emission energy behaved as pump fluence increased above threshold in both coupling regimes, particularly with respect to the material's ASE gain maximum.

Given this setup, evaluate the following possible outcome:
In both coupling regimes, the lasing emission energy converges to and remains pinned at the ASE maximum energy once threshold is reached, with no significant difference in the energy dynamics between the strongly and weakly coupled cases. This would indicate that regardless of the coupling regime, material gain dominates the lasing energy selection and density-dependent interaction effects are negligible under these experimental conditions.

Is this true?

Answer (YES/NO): NO